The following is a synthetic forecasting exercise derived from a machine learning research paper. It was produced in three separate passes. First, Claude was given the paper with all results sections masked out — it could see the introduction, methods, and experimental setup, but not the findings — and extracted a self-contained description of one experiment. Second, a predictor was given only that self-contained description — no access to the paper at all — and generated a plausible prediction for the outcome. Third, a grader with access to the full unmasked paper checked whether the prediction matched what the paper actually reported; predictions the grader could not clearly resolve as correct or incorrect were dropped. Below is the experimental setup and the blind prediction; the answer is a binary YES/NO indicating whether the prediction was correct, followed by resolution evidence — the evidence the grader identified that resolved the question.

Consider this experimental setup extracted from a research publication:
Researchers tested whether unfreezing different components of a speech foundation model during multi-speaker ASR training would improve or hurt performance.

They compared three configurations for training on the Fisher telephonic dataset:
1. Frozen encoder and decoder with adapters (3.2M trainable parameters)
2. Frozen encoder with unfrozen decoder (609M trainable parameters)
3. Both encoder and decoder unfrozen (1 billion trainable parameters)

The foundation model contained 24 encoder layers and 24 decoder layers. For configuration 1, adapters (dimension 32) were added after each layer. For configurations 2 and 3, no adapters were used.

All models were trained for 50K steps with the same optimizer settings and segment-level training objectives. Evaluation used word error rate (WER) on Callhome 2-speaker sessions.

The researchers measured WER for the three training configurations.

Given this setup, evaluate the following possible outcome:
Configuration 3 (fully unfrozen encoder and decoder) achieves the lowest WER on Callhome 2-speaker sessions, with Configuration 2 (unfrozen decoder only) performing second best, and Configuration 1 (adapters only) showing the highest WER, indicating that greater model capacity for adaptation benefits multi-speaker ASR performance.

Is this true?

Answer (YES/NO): NO